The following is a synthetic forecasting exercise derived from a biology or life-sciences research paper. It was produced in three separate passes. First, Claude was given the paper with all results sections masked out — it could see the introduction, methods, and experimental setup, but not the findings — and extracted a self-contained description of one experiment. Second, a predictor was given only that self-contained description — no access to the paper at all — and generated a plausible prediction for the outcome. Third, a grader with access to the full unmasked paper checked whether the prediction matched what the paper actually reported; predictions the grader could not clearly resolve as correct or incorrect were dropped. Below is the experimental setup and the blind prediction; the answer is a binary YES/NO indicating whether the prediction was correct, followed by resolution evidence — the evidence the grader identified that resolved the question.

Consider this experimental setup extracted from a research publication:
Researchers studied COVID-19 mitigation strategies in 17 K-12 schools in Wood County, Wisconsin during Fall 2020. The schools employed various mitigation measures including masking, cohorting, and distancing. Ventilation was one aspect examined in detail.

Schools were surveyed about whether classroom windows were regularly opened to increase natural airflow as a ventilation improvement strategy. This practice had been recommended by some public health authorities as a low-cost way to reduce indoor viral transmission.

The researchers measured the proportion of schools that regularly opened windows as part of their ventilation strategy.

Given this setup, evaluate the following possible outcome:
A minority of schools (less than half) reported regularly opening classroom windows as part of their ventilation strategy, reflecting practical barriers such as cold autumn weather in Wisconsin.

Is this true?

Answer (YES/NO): YES